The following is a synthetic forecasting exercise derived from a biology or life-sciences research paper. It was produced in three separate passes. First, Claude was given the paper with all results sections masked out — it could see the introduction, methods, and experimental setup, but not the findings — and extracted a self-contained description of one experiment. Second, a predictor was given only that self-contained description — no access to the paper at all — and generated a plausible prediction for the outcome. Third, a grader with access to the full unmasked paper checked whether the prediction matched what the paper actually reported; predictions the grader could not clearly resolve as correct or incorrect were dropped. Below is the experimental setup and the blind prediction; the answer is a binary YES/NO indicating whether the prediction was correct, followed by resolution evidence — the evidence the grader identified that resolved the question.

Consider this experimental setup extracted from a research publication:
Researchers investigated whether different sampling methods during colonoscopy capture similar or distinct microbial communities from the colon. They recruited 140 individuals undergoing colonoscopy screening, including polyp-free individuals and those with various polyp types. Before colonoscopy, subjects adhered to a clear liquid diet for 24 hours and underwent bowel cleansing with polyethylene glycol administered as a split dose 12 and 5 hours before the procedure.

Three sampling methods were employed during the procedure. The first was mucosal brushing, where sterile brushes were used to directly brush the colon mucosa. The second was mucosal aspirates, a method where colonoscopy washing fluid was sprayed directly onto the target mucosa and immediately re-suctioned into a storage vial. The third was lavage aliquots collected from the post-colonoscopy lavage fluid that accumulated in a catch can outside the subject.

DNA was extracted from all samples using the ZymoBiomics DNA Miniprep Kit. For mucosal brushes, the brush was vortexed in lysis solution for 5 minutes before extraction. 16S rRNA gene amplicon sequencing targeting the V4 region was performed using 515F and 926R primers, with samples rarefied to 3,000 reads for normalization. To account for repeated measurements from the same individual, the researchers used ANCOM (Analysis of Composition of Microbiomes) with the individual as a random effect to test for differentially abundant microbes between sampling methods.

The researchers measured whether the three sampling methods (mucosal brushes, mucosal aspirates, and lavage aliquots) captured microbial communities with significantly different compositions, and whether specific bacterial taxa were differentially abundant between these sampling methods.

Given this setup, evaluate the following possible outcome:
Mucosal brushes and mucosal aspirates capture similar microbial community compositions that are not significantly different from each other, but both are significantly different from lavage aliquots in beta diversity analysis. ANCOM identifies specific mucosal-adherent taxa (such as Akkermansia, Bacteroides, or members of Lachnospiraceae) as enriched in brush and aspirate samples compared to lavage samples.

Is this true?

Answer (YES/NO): NO